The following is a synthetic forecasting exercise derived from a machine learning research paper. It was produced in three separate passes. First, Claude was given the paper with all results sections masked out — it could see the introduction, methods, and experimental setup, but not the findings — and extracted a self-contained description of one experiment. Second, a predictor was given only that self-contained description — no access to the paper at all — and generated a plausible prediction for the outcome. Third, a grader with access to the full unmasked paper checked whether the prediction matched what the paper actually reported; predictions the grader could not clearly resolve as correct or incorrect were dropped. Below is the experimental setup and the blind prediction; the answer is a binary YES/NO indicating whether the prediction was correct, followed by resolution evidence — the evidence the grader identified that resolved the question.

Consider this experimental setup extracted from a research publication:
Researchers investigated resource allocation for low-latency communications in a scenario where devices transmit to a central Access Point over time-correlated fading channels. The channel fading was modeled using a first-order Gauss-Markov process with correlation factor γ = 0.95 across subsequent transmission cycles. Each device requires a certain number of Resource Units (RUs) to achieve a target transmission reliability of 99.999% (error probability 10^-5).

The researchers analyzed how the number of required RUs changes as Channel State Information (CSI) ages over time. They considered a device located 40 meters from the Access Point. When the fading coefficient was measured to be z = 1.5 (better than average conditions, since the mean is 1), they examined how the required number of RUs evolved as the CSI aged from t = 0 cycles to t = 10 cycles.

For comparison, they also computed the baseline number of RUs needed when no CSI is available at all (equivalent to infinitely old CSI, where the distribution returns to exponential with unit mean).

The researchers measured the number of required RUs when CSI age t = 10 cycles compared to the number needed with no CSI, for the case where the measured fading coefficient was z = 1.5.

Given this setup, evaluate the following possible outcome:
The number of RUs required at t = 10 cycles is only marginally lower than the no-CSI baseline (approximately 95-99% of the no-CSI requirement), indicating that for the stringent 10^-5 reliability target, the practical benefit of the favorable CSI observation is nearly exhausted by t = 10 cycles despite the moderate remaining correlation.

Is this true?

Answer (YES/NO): NO